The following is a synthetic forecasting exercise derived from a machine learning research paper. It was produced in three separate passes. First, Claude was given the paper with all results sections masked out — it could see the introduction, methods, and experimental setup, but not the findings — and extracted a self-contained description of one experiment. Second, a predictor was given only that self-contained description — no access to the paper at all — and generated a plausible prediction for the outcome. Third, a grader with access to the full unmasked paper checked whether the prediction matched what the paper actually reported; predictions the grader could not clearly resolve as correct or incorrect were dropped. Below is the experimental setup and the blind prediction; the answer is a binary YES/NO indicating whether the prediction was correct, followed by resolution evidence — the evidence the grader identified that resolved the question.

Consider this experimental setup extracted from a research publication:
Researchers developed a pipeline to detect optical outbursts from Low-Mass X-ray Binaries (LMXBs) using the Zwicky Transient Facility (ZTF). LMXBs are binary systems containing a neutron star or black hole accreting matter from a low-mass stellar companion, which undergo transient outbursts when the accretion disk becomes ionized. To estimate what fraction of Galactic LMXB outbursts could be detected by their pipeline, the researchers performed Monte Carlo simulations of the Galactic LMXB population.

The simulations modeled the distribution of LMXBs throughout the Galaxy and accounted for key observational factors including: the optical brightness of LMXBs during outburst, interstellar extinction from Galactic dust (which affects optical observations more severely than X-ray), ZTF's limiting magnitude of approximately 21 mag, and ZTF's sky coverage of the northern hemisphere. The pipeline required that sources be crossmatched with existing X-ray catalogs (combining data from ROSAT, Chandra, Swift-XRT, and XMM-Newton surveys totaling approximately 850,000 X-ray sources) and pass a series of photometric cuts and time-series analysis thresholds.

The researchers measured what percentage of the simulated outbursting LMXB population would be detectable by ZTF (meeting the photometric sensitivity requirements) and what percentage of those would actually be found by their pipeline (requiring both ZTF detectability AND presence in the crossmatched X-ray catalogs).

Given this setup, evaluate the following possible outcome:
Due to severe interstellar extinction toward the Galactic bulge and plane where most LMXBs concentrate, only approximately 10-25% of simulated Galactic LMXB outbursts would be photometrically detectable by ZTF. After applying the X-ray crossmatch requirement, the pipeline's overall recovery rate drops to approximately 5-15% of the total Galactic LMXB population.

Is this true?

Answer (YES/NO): NO